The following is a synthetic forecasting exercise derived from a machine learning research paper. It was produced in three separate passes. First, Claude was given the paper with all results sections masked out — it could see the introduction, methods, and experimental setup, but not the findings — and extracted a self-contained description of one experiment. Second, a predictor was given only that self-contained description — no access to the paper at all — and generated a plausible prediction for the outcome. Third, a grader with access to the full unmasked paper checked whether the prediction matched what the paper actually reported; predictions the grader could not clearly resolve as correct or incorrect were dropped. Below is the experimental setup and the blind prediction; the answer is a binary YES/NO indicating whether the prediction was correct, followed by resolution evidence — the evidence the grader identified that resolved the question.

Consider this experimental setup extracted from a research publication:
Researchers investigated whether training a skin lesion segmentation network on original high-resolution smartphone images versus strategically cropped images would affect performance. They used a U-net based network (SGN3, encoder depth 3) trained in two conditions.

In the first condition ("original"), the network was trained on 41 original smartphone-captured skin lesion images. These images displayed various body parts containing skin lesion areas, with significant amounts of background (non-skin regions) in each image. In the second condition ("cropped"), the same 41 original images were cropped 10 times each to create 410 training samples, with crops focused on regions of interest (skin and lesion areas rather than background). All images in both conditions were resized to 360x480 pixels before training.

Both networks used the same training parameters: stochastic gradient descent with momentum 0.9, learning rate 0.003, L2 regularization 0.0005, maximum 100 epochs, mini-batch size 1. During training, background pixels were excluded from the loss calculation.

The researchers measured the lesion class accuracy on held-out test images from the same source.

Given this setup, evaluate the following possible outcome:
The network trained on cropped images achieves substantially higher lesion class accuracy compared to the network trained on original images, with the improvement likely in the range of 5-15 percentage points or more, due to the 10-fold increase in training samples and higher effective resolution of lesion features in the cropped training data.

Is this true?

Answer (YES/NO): NO